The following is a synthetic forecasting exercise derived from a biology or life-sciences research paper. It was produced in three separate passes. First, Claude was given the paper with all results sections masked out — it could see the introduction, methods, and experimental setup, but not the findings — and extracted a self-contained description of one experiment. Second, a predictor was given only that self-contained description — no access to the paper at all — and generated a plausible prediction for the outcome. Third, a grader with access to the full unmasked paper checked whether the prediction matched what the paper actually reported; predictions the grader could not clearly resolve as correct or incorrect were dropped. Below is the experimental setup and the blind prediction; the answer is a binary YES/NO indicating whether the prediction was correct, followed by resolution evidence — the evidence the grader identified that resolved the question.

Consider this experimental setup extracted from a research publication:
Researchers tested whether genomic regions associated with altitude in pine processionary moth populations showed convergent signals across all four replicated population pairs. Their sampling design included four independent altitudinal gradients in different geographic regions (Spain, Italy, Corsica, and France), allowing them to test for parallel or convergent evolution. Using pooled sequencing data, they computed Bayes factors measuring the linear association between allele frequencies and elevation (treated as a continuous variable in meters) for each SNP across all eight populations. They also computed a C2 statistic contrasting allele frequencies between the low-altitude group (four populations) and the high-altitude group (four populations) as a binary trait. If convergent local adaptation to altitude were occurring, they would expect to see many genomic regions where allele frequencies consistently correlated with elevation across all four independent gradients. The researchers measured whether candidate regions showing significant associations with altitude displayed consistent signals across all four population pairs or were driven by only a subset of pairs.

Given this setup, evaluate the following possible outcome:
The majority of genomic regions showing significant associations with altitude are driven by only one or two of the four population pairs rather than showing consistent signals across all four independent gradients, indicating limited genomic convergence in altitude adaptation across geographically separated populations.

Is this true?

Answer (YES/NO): YES